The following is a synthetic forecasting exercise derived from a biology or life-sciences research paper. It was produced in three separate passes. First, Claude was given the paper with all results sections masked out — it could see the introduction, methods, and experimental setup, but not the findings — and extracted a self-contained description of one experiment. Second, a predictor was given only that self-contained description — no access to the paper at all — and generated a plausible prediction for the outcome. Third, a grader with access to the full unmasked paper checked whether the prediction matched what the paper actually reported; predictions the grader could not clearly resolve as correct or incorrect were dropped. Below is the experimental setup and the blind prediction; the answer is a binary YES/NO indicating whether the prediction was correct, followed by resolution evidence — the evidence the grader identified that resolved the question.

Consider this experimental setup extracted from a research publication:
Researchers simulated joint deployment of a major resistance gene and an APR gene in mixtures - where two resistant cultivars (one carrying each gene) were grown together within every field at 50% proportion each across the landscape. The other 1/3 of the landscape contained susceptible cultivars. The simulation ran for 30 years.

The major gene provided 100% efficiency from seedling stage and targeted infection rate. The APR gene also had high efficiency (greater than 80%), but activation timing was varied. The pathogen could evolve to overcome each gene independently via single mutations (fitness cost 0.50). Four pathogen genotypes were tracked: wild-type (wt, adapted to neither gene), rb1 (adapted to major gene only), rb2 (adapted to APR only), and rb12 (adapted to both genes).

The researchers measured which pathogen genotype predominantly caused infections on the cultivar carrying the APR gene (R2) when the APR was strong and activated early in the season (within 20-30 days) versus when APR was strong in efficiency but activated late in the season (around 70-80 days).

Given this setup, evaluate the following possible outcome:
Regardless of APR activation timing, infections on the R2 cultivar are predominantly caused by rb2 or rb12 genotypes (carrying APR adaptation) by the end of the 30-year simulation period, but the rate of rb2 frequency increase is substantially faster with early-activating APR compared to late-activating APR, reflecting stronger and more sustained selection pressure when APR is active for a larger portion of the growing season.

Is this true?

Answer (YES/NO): NO